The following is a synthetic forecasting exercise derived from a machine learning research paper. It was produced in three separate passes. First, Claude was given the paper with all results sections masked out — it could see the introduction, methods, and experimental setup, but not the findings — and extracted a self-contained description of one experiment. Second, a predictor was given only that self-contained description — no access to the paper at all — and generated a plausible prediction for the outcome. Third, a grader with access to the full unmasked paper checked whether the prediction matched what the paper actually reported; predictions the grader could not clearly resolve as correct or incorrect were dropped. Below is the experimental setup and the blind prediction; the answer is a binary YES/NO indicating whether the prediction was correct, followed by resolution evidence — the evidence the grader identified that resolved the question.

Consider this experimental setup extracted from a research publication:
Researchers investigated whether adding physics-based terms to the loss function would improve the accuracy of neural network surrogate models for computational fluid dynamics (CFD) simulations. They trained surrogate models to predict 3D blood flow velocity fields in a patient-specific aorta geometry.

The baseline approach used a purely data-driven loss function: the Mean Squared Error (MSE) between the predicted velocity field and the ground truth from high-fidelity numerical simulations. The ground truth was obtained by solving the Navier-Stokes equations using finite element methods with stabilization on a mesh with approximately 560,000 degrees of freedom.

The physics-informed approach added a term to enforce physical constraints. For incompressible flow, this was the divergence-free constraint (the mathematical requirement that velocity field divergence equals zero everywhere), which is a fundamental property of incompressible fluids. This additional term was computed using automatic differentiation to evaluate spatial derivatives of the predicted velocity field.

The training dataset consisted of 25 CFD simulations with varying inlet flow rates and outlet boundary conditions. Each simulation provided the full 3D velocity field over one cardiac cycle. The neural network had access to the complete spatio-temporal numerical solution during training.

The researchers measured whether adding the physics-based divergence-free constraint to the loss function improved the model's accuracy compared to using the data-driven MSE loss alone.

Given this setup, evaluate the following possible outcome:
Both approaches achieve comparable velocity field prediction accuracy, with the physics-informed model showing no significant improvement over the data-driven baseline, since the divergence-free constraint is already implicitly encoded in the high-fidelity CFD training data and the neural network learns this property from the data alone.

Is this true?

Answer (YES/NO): YES